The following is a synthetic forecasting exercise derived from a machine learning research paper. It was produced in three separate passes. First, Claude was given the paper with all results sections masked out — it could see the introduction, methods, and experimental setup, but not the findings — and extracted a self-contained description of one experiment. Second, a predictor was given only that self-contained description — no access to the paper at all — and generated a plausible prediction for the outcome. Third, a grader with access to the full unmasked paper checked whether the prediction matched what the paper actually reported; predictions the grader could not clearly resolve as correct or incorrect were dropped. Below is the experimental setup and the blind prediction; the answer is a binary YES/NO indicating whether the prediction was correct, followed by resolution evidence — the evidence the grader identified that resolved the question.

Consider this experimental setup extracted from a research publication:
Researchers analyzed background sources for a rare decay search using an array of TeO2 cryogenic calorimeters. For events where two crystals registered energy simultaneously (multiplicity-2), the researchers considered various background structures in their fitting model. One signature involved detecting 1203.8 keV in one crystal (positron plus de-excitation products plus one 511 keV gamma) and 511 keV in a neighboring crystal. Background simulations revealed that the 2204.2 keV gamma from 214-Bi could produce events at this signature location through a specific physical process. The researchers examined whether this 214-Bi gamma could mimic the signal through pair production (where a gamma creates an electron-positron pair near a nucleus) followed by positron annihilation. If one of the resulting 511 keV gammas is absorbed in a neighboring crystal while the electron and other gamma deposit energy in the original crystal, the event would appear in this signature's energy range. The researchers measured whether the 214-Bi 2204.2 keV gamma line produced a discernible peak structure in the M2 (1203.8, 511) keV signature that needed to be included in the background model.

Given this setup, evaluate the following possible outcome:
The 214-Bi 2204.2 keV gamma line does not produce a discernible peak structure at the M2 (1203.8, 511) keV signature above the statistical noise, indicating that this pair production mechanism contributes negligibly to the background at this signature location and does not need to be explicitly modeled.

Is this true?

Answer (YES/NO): NO